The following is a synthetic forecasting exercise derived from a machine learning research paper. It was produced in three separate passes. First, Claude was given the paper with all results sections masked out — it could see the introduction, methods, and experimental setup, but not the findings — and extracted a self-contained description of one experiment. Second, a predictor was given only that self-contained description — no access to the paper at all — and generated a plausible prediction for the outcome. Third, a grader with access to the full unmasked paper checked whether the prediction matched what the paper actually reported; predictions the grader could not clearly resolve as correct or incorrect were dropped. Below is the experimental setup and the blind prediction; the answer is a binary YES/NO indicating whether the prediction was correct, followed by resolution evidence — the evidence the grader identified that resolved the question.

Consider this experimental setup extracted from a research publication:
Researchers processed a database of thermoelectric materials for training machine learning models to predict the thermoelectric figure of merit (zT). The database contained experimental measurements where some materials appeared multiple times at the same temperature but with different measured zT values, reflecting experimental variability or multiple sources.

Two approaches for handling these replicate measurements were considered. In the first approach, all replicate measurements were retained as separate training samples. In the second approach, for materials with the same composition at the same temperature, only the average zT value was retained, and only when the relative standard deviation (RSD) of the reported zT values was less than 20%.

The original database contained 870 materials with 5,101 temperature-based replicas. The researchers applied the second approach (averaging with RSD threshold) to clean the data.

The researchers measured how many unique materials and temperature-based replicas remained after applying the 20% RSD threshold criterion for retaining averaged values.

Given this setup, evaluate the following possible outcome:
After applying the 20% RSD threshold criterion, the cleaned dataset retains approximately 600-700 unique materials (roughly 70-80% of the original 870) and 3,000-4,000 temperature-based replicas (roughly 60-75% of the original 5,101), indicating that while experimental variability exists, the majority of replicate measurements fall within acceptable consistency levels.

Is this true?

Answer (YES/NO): NO